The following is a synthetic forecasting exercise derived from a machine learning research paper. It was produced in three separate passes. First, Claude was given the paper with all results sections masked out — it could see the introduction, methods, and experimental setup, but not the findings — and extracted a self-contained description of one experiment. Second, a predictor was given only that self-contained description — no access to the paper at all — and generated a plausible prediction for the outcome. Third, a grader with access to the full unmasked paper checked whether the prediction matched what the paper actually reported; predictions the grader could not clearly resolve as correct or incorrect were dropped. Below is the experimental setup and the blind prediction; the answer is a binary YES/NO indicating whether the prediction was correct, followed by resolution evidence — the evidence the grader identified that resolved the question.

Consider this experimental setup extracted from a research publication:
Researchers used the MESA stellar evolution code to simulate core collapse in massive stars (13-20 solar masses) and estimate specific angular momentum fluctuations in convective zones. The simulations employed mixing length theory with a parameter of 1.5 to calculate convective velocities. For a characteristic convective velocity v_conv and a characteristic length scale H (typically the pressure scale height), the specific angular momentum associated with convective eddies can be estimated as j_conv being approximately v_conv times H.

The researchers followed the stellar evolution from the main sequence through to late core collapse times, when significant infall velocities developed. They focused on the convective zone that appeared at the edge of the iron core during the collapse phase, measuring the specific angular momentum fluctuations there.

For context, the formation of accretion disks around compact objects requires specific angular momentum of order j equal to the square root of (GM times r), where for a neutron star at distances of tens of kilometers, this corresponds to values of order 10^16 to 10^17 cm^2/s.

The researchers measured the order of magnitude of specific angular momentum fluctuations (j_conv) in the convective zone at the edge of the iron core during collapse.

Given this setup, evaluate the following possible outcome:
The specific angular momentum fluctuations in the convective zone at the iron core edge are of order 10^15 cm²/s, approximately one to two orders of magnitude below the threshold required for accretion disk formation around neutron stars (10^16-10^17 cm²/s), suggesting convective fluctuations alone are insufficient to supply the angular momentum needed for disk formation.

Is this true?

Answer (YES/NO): NO